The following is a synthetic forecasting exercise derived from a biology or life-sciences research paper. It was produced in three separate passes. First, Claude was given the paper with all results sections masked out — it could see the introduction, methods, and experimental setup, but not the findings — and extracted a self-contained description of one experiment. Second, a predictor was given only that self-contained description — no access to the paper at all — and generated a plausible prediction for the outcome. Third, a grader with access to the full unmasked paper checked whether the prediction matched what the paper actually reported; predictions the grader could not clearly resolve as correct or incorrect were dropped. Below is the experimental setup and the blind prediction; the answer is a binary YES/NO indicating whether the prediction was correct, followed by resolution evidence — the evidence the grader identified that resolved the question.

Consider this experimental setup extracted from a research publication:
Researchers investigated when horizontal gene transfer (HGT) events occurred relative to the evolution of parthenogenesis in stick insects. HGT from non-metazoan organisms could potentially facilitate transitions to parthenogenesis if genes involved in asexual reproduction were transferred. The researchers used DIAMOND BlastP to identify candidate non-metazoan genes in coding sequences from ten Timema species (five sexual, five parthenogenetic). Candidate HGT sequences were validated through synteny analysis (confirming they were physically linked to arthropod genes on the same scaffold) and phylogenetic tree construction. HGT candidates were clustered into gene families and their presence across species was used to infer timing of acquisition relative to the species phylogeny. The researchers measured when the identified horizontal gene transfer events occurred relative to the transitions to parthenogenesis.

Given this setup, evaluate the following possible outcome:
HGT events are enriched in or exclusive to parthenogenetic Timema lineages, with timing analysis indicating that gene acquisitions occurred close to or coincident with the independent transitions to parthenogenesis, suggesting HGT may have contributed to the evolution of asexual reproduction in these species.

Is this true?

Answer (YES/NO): NO